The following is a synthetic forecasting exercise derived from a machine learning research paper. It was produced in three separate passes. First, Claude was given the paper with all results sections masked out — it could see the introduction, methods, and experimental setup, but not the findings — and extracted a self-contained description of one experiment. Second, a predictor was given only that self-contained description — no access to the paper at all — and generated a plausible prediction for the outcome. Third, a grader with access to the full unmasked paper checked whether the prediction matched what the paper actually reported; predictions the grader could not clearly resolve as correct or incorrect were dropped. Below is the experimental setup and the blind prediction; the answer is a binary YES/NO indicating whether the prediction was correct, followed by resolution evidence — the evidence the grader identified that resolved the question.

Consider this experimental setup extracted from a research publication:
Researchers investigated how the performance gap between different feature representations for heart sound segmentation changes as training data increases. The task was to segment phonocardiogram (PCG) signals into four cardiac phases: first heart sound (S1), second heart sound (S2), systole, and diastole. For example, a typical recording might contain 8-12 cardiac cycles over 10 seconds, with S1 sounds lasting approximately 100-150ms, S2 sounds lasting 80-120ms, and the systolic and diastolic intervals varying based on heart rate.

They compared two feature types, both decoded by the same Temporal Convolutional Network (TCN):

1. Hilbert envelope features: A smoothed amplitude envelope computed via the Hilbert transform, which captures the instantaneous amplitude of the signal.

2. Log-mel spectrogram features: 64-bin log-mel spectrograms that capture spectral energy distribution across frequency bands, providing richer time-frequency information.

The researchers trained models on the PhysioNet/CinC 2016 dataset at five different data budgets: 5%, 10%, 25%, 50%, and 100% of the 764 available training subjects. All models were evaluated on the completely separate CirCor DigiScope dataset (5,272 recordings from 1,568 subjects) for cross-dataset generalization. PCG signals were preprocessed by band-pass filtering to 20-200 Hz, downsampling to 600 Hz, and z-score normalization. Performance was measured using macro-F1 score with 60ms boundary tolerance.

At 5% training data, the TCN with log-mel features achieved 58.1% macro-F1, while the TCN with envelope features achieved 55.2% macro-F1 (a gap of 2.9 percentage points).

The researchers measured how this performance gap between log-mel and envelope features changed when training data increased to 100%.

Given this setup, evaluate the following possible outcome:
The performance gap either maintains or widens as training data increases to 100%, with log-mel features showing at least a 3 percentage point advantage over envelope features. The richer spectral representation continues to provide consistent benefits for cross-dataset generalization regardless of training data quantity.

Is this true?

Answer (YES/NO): YES